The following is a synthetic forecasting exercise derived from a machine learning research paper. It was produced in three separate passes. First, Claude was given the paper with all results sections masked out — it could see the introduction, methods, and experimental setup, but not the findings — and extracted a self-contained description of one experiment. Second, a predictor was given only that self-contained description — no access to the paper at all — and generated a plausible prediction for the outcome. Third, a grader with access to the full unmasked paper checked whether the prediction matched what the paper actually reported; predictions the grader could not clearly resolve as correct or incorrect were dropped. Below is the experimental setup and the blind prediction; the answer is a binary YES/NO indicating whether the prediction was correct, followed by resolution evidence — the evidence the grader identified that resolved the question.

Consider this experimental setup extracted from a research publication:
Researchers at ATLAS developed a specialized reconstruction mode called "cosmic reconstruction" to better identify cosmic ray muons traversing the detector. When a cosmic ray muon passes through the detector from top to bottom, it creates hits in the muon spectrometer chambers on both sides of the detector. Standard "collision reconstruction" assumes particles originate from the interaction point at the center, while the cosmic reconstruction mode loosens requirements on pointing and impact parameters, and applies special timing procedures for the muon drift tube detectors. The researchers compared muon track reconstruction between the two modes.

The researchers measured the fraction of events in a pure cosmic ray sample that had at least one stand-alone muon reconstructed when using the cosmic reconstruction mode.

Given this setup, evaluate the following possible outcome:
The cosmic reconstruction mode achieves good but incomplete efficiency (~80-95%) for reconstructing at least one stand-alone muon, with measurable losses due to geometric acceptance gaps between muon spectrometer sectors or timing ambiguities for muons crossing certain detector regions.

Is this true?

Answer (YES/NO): YES